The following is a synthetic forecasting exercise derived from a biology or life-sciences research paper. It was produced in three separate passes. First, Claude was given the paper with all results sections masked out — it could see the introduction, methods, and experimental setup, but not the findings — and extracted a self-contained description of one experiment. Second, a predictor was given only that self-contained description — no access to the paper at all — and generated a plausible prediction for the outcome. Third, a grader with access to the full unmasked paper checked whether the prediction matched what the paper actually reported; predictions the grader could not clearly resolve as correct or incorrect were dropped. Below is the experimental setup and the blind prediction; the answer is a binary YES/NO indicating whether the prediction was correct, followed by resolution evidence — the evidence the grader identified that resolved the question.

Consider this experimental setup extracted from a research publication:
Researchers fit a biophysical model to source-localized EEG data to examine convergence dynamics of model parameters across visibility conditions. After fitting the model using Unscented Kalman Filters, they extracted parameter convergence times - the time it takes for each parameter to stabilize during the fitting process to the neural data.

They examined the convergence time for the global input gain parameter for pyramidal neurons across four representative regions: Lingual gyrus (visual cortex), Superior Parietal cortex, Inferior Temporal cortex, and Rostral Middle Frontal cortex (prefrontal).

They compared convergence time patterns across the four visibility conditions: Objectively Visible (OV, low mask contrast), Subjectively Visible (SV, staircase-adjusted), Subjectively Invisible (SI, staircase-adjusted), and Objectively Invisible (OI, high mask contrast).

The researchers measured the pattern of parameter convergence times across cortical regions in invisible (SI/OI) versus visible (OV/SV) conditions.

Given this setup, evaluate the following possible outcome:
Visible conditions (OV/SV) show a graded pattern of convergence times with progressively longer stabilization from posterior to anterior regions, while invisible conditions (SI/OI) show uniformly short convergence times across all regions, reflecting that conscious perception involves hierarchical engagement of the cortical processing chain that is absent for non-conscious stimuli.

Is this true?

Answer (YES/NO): NO